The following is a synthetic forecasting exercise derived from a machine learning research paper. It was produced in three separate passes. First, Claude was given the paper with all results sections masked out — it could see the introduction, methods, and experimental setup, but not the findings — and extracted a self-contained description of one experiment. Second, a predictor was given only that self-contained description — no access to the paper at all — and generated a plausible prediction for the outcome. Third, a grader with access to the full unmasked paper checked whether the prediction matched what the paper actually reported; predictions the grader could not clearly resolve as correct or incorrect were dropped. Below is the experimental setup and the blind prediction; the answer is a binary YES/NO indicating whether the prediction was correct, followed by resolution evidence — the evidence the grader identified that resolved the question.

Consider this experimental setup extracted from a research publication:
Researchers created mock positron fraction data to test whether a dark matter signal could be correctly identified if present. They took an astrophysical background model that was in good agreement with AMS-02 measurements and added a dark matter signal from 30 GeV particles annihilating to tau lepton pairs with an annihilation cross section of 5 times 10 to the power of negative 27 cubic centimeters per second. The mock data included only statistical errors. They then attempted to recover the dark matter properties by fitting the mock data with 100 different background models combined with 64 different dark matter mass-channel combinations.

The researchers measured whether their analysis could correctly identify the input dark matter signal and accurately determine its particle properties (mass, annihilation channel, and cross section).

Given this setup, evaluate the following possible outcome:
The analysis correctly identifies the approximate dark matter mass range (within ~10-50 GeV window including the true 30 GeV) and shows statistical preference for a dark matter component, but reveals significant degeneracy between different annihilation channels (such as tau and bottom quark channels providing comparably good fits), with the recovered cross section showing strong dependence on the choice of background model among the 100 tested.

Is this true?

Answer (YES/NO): NO